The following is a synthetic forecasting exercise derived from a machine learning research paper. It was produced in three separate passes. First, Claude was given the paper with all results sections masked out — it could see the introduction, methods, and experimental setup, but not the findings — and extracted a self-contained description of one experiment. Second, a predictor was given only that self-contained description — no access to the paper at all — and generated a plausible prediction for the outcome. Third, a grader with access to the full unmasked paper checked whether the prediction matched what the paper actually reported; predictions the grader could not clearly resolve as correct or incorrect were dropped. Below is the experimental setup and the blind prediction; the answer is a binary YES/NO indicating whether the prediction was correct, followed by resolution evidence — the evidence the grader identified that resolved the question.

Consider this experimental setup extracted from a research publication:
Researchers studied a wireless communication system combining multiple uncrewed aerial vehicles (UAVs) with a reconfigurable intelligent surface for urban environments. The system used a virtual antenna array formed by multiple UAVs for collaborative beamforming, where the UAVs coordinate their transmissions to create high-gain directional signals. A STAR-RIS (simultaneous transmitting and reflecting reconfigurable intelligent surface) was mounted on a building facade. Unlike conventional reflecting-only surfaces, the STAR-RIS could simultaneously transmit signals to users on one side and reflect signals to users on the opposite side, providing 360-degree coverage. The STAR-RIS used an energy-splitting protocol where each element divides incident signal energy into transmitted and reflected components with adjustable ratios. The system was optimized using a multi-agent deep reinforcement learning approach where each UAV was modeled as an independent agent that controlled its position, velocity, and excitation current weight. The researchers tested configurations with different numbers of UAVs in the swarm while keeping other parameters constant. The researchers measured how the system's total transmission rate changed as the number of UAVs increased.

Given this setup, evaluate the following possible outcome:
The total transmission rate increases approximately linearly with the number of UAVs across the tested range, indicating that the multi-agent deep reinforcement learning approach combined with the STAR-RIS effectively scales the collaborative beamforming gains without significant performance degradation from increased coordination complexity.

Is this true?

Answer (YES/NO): YES